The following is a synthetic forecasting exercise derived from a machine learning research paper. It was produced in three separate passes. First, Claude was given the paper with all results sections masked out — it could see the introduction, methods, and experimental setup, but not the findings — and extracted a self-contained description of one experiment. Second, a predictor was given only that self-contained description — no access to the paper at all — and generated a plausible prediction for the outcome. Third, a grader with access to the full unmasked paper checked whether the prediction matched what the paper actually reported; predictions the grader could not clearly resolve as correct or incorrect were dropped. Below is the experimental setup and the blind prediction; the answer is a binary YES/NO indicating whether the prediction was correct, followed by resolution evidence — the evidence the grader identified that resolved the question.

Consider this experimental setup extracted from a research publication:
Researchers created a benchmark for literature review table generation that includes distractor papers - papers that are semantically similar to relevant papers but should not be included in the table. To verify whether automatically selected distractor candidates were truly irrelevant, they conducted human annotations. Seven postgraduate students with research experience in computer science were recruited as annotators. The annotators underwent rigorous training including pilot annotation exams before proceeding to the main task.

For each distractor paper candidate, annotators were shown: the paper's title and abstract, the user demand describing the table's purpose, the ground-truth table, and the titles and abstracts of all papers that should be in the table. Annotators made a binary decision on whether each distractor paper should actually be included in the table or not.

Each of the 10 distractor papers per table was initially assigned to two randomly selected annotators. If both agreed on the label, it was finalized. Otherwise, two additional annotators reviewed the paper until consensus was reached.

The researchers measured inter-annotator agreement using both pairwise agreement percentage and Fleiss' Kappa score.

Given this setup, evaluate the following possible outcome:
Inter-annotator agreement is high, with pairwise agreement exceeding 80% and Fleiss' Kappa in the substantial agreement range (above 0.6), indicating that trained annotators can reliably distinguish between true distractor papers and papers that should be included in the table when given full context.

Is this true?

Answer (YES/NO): YES